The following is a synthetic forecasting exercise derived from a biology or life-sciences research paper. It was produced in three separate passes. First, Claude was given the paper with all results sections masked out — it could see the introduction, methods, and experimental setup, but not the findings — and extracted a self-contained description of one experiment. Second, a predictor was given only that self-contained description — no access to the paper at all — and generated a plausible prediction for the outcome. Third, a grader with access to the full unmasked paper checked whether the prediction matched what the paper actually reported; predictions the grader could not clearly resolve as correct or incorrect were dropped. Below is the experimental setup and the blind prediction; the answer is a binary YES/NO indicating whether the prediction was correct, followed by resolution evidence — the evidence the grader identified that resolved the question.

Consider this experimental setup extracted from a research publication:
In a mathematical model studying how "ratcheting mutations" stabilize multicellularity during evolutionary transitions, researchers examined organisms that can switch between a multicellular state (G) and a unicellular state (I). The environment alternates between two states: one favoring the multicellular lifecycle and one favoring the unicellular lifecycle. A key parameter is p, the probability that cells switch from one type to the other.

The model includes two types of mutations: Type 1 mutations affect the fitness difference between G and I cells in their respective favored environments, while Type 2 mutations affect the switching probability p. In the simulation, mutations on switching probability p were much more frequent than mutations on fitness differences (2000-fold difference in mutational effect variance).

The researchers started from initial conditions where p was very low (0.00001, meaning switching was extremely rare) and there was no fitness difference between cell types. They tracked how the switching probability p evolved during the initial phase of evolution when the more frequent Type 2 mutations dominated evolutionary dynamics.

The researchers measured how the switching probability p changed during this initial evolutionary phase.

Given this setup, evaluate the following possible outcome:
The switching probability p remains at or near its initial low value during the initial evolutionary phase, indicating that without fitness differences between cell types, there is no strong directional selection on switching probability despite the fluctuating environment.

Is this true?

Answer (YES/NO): NO